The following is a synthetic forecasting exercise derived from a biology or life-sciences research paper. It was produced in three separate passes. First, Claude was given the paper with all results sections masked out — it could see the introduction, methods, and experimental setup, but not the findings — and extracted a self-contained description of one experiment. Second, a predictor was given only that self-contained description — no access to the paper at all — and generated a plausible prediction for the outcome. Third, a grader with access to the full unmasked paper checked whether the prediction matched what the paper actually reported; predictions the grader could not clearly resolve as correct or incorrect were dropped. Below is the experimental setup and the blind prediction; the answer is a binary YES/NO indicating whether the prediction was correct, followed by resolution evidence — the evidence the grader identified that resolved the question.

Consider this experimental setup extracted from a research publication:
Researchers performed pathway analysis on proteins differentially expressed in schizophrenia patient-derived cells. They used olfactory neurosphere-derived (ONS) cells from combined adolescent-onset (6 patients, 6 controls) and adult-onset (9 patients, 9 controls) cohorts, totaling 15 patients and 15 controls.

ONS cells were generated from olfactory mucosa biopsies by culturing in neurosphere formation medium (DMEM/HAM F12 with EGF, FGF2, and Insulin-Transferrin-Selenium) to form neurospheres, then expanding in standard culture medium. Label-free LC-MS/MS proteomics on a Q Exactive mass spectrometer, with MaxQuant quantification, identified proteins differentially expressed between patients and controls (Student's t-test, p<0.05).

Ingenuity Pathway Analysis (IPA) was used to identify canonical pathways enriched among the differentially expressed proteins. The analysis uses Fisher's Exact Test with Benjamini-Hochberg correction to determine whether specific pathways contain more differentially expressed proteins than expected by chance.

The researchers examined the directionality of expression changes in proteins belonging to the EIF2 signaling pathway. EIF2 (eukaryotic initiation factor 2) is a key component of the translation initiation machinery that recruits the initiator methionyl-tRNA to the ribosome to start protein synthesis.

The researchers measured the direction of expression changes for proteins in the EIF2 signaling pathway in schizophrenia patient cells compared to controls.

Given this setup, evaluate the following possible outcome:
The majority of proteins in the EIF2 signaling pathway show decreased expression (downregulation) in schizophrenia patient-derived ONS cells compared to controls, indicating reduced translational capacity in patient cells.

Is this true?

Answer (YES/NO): YES